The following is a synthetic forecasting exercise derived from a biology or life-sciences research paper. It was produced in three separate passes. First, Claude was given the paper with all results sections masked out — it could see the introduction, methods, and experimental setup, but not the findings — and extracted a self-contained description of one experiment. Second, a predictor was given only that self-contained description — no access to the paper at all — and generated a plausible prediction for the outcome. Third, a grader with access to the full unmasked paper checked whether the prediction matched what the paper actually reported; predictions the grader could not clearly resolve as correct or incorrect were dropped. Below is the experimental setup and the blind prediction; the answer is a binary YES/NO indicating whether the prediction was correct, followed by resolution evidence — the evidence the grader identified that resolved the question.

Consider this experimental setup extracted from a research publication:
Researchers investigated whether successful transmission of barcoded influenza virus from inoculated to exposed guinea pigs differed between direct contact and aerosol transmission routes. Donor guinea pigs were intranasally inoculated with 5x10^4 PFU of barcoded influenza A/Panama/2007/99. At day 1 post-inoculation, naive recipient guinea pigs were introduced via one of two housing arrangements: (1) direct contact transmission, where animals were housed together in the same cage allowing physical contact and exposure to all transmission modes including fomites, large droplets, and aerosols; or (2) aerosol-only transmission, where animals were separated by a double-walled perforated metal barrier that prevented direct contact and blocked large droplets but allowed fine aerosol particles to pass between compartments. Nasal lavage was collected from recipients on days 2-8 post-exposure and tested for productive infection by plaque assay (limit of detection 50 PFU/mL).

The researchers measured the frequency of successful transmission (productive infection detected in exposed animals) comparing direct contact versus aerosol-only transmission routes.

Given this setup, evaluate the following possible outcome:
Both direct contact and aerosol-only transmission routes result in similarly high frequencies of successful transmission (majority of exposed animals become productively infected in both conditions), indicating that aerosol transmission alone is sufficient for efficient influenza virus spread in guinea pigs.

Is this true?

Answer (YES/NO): NO